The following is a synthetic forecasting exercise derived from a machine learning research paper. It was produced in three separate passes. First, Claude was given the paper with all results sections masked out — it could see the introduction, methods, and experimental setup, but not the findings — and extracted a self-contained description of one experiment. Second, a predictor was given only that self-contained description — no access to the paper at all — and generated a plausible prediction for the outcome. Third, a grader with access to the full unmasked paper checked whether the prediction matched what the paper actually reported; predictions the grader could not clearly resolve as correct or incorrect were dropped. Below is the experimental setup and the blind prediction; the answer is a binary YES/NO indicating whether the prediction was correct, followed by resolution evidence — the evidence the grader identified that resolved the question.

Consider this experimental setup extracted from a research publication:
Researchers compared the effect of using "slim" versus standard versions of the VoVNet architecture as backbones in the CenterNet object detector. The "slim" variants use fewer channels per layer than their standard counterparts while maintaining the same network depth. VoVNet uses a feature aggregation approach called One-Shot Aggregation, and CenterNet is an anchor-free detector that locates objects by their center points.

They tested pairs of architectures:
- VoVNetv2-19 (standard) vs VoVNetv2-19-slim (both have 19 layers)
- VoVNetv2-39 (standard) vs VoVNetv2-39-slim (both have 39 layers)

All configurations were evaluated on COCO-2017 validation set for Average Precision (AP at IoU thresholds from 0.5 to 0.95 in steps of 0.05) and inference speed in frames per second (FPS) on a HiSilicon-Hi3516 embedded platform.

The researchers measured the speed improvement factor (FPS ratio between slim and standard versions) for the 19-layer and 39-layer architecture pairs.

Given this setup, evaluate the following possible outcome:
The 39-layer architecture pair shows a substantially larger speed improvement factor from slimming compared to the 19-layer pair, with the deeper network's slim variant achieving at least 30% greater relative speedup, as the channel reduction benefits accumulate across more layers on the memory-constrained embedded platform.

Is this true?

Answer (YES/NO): NO